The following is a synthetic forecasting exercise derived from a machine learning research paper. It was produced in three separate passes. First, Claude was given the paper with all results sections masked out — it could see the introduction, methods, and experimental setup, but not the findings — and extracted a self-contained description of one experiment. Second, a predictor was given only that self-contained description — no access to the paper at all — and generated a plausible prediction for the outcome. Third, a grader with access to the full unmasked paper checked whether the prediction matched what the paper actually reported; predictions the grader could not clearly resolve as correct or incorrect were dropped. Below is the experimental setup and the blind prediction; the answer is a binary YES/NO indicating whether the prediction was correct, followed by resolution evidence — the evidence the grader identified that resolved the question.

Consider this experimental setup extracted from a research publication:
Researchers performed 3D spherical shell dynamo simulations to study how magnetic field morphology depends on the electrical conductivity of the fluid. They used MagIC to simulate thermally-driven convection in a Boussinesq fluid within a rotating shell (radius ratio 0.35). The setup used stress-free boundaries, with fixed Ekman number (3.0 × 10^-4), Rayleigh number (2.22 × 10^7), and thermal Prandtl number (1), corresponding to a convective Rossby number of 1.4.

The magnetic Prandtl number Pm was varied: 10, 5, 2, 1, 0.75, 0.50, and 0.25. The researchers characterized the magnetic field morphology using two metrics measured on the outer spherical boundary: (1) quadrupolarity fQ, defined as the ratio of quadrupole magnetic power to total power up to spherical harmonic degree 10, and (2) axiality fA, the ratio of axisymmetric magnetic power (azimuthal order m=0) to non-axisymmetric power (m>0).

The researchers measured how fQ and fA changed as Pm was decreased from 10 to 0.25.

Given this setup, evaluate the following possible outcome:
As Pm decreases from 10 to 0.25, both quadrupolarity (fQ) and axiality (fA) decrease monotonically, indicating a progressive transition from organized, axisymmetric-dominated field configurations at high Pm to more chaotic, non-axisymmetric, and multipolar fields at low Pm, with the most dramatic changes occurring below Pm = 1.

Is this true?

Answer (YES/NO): NO